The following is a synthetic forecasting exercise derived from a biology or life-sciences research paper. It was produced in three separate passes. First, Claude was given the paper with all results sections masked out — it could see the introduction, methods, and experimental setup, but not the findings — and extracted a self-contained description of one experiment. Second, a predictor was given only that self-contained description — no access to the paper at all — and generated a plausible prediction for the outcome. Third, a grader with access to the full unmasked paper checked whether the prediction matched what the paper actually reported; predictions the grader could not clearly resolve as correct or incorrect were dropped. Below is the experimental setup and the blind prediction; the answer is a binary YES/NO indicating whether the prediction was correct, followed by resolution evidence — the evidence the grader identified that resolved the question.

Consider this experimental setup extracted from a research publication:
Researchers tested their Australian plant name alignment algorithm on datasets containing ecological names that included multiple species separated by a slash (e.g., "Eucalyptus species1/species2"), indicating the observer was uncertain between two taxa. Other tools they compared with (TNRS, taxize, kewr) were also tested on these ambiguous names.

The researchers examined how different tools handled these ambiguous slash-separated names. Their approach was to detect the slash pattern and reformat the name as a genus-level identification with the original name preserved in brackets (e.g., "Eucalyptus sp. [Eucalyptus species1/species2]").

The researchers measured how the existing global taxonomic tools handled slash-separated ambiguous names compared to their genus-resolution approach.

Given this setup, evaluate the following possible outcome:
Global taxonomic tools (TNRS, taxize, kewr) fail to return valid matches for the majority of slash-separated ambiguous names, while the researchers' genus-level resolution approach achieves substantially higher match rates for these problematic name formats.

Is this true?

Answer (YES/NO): NO